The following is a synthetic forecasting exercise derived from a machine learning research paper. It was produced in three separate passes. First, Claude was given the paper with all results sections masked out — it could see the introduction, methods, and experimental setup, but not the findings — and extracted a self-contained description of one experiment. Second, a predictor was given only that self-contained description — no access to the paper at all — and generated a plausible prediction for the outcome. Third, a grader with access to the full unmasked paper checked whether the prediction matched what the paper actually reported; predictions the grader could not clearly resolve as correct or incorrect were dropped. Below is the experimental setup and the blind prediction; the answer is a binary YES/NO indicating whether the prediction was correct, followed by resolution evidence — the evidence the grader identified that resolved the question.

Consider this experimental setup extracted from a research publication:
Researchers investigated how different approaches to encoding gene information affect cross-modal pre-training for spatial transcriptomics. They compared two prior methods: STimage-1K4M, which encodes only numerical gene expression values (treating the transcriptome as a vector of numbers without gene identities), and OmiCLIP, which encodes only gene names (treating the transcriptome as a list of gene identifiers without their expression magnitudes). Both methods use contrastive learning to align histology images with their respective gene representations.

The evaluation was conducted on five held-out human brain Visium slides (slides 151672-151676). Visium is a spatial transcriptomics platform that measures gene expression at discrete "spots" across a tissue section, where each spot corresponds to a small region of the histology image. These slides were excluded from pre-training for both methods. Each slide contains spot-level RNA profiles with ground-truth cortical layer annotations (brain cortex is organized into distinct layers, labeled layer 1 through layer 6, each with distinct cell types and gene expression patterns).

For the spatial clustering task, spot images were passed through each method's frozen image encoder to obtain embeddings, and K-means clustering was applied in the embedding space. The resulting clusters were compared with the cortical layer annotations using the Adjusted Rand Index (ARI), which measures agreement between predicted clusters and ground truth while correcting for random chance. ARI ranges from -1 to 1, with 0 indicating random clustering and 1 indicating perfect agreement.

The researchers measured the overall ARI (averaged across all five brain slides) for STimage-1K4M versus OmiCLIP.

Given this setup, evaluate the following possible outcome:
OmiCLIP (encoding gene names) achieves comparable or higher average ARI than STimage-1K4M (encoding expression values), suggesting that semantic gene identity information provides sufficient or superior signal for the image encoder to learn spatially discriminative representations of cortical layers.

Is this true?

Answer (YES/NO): YES